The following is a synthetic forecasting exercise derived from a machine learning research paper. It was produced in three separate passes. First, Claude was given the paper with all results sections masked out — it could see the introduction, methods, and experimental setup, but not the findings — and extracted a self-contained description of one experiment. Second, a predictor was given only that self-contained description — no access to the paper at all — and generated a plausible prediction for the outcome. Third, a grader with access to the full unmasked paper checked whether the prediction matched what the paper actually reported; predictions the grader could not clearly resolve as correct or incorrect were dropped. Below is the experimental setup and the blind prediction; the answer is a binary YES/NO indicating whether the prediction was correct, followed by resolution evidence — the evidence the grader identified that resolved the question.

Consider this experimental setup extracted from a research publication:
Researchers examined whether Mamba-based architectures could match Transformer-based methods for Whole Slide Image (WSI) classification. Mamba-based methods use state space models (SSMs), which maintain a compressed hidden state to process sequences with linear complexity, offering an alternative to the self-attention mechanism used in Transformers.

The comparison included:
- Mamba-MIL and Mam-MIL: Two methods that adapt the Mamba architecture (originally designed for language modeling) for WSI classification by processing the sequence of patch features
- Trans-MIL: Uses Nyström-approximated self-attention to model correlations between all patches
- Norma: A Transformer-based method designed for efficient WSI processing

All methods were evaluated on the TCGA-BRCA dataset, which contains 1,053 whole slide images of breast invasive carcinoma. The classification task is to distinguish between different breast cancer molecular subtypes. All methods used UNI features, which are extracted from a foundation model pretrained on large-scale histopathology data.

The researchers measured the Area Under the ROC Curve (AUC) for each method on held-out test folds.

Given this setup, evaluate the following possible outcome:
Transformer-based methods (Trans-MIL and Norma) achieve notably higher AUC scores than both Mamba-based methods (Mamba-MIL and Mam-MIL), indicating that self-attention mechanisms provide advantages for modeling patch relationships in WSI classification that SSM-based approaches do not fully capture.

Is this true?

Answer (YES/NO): NO